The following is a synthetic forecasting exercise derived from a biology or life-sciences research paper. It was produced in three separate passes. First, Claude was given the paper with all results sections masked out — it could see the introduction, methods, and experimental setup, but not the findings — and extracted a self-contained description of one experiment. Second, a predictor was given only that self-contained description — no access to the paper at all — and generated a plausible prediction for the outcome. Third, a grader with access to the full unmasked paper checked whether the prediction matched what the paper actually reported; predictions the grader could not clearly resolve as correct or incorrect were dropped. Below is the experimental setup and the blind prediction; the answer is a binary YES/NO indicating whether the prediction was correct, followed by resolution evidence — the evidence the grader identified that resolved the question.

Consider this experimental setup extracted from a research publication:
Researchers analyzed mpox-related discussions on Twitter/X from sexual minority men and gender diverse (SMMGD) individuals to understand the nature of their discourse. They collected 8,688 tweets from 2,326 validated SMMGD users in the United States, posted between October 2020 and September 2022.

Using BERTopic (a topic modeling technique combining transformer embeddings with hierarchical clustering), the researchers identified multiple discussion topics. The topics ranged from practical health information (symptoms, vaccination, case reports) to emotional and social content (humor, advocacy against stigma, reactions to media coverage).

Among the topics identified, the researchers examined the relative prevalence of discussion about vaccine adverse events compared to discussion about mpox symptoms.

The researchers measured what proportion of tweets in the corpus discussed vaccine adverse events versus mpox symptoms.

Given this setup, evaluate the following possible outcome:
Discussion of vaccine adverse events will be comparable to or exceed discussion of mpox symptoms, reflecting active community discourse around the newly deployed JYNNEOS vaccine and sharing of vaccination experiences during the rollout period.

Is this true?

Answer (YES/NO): NO